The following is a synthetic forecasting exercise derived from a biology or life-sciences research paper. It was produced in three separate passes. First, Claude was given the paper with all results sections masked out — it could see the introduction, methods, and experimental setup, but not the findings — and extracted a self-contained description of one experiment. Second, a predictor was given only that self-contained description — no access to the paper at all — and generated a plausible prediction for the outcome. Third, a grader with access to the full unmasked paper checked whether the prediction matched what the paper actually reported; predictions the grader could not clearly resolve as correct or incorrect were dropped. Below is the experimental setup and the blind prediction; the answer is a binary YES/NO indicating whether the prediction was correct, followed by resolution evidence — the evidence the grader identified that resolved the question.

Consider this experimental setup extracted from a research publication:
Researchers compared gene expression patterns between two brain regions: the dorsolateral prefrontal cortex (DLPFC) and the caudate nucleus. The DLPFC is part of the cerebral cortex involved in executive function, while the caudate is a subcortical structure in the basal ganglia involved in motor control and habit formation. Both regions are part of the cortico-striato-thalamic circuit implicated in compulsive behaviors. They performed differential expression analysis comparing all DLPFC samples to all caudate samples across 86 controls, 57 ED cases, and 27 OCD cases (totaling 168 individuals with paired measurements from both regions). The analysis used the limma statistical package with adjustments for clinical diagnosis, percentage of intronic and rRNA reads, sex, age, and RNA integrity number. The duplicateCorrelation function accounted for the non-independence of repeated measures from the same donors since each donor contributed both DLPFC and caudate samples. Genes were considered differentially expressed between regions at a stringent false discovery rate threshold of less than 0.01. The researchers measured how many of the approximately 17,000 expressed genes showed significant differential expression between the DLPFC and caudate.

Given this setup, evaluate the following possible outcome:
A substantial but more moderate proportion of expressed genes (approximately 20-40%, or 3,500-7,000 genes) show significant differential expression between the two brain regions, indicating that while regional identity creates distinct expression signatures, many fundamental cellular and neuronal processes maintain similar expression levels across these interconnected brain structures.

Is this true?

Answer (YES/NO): NO